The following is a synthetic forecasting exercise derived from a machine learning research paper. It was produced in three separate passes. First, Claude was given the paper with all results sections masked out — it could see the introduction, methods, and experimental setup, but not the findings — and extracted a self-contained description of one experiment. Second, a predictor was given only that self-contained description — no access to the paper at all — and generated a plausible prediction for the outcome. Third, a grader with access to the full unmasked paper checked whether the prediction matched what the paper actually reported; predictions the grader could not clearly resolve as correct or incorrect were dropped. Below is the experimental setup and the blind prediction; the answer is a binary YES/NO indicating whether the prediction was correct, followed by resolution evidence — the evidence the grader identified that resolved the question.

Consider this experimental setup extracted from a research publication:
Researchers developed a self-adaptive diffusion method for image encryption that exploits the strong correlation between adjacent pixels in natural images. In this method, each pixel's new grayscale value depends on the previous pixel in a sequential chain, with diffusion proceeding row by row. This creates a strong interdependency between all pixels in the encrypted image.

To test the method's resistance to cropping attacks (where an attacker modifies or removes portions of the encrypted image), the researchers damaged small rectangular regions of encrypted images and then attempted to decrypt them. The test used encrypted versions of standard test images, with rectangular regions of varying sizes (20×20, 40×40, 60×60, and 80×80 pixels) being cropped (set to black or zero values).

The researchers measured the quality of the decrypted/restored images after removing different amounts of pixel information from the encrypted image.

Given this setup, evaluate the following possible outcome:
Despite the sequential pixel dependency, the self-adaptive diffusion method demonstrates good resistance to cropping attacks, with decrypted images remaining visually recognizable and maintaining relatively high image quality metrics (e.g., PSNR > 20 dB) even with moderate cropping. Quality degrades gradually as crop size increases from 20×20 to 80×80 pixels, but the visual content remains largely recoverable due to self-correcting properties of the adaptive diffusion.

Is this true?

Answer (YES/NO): NO